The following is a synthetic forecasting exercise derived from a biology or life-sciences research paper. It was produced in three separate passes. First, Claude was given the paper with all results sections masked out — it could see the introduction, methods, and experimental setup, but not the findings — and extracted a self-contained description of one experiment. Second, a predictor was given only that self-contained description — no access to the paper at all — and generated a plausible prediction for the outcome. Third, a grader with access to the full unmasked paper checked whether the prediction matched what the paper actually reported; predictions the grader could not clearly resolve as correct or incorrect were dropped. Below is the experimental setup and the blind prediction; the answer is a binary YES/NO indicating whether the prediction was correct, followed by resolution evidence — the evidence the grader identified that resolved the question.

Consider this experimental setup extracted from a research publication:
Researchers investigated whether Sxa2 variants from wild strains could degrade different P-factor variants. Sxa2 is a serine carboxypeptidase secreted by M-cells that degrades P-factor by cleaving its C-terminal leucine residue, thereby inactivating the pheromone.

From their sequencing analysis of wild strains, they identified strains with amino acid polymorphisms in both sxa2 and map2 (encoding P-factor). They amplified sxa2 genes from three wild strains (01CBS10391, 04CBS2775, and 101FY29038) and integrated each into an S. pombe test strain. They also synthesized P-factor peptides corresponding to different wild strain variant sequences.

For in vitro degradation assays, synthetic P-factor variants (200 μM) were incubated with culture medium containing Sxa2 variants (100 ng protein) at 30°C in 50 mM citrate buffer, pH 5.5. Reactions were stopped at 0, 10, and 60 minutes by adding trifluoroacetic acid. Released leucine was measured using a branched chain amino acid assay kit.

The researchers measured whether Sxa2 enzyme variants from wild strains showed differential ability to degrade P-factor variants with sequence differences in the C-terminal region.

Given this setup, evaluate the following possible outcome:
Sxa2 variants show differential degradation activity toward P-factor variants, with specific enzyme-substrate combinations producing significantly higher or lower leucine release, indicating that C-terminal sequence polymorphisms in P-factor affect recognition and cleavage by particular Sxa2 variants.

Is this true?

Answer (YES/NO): NO